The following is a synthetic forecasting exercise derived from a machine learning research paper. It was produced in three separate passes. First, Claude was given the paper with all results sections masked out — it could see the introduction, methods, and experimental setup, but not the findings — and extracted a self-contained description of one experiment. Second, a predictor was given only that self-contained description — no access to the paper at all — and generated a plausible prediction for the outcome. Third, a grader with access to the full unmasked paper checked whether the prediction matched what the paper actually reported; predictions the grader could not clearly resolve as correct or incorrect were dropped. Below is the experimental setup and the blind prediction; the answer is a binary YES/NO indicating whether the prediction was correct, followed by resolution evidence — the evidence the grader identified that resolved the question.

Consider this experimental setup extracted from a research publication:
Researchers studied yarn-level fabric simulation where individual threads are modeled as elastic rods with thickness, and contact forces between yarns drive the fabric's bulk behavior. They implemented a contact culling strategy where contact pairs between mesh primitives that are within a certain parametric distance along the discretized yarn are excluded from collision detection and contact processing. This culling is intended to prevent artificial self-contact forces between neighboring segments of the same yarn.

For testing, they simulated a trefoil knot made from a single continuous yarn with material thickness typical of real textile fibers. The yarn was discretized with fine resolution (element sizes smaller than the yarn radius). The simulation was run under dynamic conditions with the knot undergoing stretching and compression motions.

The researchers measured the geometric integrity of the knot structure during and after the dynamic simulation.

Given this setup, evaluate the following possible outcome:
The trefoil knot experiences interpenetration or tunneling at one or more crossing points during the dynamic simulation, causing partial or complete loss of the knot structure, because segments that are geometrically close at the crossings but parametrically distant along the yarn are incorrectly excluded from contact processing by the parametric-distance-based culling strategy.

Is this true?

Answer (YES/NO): YES